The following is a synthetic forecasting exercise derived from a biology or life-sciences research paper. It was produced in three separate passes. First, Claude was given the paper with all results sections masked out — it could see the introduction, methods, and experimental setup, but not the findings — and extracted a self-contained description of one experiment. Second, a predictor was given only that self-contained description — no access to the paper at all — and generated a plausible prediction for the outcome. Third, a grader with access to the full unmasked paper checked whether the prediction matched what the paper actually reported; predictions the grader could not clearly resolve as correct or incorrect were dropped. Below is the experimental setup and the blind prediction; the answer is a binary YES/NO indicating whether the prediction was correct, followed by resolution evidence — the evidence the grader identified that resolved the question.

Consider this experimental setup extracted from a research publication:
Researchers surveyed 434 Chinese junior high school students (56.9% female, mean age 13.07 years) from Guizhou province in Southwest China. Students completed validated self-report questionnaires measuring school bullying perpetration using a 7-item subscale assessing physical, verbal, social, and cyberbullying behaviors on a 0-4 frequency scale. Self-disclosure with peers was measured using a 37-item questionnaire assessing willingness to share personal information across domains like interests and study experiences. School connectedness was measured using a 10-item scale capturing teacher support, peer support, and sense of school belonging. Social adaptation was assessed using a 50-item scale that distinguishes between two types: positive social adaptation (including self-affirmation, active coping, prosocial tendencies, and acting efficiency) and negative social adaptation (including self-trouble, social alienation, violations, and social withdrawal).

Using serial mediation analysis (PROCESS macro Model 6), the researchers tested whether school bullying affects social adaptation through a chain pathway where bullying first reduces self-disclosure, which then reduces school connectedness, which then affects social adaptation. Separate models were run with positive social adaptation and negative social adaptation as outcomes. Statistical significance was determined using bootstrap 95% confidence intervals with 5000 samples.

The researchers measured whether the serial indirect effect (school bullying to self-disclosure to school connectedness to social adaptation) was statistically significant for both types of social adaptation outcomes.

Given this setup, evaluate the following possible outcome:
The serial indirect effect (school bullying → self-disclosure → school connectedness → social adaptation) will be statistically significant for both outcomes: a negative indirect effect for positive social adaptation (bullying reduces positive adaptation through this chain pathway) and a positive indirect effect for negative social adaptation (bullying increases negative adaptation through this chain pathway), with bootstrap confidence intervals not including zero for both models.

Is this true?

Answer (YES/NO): YES